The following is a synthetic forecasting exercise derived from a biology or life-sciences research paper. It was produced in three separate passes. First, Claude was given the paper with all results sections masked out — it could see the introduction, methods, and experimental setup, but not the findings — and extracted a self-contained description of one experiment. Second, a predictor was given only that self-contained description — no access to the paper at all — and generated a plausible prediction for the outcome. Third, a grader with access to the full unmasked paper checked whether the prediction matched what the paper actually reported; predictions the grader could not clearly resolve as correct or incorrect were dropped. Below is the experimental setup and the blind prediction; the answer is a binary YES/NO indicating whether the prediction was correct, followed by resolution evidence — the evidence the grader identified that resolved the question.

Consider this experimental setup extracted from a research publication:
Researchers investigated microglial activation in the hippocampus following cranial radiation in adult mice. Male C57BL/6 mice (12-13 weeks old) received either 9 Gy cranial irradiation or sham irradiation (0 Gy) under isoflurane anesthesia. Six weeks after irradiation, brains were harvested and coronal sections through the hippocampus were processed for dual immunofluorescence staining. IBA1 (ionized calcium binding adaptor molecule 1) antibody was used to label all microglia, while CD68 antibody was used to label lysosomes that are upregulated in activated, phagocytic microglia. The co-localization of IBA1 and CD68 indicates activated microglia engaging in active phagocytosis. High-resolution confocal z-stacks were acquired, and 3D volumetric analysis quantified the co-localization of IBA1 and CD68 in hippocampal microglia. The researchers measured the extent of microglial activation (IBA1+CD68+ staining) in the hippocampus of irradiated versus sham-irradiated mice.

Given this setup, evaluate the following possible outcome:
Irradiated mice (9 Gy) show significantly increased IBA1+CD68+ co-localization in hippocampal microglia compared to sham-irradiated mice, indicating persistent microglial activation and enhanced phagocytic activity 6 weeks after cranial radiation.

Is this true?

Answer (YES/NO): YES